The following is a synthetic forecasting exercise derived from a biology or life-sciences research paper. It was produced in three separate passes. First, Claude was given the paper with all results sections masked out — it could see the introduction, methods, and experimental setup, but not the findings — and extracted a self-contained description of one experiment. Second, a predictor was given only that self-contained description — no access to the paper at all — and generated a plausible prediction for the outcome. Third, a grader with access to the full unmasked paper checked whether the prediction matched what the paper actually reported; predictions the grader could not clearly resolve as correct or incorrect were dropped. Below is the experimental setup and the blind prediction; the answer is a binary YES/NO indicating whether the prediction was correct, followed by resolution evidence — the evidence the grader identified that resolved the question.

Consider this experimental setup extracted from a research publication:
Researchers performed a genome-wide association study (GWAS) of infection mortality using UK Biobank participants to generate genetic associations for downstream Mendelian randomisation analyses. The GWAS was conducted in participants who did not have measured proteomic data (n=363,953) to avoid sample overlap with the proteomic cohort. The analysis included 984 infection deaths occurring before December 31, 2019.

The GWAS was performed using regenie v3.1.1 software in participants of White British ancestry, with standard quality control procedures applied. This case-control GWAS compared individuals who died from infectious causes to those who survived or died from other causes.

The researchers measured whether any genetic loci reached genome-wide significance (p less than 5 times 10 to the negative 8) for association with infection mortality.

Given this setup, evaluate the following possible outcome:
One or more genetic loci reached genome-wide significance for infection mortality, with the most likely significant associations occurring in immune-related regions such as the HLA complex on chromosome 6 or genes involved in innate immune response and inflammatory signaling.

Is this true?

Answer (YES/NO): NO